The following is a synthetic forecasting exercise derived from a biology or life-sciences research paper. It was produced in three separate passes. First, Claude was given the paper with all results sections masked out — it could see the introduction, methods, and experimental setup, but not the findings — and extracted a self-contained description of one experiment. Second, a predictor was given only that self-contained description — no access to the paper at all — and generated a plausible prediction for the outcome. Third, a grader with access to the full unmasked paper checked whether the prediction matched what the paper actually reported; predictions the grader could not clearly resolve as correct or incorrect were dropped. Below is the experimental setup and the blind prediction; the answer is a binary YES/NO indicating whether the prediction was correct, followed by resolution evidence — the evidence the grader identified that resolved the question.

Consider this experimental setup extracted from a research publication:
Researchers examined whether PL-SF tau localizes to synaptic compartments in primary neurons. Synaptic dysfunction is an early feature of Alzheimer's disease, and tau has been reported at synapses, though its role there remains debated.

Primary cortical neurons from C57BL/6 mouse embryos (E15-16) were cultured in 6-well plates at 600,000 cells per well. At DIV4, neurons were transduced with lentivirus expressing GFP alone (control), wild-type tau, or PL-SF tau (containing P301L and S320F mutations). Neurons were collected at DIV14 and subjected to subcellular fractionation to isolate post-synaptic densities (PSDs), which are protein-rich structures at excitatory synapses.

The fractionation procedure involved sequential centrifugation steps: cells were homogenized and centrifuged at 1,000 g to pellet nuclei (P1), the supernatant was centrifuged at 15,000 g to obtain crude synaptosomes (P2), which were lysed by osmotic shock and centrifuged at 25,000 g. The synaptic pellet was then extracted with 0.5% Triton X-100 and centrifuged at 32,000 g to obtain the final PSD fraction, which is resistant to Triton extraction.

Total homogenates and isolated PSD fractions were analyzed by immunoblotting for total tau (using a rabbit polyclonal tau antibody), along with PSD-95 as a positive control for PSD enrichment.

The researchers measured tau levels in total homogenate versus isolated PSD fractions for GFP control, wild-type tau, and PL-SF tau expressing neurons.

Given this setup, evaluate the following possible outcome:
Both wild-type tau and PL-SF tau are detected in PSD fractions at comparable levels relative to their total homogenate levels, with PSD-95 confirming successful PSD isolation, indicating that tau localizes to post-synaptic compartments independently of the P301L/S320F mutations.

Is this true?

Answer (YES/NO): NO